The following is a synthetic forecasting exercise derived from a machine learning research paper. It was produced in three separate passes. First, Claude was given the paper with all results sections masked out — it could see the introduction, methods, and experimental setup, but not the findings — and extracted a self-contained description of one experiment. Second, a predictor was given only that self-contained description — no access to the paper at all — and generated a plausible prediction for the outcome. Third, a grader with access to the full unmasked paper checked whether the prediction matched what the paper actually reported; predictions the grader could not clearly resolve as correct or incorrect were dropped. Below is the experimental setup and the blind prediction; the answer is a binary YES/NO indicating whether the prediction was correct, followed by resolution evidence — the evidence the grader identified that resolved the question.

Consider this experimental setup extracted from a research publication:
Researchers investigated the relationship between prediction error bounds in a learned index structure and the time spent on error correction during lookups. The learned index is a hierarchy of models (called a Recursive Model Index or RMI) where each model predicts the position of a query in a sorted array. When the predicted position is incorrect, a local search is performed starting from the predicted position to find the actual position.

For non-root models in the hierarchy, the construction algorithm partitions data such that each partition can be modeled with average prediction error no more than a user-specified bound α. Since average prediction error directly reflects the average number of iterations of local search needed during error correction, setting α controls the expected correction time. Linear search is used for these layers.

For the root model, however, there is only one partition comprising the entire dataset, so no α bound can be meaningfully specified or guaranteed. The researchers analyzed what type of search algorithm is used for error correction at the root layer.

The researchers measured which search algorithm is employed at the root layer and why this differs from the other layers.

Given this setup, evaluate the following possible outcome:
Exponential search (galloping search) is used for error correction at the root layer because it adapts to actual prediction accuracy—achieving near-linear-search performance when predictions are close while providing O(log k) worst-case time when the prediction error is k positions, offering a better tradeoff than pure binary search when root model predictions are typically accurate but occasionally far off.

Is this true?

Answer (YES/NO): YES